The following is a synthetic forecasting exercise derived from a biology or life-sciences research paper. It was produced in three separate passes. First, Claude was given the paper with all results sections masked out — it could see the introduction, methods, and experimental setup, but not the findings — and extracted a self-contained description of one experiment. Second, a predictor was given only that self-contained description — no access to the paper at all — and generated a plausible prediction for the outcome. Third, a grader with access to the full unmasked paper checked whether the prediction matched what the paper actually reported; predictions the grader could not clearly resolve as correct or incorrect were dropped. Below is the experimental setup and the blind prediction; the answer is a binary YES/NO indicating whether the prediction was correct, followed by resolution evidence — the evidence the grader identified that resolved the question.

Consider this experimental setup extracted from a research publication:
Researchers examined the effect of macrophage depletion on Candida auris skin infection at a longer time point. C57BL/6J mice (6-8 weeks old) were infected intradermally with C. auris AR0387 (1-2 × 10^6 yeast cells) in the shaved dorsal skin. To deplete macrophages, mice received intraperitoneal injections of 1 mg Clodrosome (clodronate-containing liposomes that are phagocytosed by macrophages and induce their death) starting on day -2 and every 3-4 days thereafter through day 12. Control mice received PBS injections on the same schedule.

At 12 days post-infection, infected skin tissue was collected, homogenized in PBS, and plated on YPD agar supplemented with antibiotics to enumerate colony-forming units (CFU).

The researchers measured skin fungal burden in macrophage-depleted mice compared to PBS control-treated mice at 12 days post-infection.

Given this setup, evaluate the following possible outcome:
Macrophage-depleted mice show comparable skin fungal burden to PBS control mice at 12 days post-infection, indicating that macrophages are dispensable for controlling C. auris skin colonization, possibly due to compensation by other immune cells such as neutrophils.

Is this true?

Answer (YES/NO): NO